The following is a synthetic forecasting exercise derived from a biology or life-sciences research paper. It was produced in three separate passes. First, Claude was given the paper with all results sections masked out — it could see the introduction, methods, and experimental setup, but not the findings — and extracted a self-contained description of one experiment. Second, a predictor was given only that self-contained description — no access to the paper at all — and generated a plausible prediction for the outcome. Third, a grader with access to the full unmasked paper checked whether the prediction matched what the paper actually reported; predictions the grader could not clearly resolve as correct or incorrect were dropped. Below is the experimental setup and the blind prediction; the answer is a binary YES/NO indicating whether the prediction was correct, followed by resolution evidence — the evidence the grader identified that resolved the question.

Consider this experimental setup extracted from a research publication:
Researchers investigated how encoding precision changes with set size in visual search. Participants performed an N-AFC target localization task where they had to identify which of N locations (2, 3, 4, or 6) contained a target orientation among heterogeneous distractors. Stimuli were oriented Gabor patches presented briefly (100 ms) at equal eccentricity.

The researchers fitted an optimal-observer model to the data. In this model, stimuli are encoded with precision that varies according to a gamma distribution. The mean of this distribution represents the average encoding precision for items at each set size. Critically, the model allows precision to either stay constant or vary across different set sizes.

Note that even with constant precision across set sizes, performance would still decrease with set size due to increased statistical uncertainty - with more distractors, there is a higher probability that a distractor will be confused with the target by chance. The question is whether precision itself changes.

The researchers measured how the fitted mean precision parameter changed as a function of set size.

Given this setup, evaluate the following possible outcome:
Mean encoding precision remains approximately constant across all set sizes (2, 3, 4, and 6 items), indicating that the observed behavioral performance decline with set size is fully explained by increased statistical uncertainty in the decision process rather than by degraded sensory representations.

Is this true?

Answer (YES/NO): NO